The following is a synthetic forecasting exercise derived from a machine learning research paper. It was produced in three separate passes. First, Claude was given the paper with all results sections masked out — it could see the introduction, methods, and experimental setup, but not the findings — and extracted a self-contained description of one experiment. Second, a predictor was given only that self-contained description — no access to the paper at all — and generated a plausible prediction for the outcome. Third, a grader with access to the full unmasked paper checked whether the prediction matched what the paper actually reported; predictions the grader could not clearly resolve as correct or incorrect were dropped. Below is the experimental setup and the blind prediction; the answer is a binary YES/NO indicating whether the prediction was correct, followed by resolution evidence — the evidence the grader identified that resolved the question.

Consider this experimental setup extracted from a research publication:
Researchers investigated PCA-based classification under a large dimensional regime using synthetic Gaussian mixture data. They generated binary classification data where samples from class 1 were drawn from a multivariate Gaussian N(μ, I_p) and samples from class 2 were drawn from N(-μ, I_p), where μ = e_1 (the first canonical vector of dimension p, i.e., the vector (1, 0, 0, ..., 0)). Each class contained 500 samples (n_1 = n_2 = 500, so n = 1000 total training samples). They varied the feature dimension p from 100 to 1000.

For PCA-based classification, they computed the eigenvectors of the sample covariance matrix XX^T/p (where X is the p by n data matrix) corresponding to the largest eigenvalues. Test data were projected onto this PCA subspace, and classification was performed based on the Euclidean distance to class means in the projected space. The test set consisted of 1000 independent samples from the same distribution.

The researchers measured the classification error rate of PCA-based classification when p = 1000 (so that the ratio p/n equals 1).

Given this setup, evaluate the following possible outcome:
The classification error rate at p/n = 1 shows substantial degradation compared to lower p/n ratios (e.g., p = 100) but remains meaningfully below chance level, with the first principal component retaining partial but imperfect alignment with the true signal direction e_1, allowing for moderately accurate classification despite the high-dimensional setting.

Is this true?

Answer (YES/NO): NO